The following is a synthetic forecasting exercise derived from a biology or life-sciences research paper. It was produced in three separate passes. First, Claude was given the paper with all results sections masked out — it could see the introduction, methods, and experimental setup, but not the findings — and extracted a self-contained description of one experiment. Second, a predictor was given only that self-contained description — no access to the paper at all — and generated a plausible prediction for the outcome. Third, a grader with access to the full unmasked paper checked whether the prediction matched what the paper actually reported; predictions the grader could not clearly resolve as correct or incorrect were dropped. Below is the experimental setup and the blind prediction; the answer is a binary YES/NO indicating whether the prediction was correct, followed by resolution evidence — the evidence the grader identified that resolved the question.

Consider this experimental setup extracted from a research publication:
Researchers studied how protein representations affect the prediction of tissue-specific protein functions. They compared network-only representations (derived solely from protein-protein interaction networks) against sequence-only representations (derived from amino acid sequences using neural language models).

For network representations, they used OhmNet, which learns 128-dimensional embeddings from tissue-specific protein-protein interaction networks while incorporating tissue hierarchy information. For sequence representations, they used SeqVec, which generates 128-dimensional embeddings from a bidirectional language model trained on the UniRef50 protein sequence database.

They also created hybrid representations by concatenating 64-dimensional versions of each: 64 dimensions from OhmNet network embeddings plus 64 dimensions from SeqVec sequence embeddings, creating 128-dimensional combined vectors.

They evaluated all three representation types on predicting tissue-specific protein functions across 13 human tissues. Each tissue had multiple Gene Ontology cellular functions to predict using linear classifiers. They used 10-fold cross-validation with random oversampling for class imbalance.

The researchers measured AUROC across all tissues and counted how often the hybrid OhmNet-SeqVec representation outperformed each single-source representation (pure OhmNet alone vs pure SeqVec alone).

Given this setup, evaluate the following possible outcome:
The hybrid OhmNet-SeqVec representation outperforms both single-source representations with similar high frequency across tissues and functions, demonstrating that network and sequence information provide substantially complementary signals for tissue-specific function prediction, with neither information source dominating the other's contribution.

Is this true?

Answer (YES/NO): NO